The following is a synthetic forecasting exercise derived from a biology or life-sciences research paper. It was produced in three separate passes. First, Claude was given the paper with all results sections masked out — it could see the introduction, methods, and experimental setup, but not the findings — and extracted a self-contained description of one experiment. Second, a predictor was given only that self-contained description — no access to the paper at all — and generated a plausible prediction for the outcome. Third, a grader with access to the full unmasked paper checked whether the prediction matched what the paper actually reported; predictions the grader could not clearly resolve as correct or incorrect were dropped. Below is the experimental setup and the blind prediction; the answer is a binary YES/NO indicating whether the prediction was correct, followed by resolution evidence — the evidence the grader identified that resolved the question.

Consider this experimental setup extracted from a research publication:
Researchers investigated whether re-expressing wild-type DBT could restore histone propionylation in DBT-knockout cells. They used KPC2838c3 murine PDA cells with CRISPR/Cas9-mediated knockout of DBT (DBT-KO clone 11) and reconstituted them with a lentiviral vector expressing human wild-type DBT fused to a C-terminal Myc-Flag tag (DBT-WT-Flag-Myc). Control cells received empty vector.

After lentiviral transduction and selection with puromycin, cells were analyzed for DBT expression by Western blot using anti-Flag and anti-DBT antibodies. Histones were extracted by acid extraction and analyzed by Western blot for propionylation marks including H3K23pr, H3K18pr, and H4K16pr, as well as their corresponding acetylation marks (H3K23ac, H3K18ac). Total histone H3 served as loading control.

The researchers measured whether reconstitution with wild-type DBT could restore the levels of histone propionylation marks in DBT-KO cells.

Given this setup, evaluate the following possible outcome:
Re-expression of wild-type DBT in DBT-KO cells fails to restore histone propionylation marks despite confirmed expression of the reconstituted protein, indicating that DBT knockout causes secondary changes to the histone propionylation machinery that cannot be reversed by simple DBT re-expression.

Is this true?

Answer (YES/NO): NO